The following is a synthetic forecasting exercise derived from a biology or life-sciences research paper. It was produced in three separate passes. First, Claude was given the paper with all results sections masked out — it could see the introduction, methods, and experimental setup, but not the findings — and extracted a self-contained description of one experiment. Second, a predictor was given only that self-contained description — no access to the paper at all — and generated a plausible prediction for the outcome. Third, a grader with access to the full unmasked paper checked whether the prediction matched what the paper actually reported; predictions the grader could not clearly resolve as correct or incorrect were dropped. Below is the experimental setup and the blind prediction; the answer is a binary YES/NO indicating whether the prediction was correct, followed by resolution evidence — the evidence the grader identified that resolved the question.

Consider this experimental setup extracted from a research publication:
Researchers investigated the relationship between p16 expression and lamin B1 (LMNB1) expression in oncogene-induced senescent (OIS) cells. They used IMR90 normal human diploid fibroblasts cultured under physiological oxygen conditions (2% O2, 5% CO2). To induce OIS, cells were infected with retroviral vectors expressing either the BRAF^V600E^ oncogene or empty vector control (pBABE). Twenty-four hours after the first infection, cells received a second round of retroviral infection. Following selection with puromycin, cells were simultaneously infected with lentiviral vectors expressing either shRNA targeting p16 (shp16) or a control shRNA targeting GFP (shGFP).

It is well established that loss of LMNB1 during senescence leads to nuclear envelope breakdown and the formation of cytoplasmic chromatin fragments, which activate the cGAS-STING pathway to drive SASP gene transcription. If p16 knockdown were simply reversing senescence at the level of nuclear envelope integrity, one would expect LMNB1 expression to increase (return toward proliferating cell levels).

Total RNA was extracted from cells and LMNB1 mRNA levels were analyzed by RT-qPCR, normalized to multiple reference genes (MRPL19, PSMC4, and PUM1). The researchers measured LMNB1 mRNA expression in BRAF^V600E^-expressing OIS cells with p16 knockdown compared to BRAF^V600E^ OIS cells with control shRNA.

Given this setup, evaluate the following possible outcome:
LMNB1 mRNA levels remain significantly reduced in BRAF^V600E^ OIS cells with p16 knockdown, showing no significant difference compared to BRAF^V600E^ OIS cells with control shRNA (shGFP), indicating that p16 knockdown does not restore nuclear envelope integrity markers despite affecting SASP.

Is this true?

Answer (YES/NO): YES